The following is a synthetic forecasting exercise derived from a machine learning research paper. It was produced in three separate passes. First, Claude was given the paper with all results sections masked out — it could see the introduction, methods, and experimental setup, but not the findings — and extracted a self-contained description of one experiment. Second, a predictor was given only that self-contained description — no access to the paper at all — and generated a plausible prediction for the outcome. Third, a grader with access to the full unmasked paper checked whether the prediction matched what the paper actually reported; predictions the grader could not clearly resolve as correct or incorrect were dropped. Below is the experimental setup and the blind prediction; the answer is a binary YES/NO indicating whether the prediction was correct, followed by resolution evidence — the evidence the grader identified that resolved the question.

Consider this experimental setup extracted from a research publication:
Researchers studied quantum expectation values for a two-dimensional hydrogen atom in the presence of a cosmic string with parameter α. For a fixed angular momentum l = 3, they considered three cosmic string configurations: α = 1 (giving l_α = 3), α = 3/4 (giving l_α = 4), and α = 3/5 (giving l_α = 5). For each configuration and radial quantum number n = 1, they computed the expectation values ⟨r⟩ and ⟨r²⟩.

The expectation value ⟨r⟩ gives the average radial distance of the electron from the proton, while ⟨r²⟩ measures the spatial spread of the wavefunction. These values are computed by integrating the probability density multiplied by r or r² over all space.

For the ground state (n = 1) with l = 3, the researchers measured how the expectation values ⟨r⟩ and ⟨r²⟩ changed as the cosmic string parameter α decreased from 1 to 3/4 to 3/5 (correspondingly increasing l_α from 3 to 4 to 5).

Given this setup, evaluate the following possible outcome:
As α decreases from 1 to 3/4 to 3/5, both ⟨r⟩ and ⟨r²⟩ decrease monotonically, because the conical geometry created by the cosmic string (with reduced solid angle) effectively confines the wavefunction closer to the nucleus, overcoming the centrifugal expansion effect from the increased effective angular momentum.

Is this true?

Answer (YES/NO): NO